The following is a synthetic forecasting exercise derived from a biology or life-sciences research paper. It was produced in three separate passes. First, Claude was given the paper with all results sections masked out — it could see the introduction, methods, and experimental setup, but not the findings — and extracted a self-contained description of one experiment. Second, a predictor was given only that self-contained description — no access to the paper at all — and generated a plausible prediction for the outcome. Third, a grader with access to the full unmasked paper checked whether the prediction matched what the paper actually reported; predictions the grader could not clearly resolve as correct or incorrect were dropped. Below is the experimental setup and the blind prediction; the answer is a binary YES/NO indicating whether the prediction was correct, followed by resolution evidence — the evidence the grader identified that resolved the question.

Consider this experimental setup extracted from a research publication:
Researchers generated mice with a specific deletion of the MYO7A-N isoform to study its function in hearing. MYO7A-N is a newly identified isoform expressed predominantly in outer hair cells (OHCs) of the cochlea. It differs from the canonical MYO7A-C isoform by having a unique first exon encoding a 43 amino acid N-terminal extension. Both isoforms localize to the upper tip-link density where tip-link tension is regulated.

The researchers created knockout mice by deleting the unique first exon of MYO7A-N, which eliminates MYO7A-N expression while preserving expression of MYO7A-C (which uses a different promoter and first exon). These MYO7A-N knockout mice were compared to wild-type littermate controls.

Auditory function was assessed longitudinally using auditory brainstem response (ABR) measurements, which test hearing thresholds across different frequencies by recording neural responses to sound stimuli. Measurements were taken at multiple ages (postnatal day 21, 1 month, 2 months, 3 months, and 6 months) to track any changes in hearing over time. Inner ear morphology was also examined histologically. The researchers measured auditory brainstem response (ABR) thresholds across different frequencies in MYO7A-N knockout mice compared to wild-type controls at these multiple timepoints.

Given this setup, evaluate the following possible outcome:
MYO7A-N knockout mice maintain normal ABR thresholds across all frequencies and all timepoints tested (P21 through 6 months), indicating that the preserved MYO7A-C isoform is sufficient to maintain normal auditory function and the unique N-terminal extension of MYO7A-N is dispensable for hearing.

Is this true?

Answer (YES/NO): NO